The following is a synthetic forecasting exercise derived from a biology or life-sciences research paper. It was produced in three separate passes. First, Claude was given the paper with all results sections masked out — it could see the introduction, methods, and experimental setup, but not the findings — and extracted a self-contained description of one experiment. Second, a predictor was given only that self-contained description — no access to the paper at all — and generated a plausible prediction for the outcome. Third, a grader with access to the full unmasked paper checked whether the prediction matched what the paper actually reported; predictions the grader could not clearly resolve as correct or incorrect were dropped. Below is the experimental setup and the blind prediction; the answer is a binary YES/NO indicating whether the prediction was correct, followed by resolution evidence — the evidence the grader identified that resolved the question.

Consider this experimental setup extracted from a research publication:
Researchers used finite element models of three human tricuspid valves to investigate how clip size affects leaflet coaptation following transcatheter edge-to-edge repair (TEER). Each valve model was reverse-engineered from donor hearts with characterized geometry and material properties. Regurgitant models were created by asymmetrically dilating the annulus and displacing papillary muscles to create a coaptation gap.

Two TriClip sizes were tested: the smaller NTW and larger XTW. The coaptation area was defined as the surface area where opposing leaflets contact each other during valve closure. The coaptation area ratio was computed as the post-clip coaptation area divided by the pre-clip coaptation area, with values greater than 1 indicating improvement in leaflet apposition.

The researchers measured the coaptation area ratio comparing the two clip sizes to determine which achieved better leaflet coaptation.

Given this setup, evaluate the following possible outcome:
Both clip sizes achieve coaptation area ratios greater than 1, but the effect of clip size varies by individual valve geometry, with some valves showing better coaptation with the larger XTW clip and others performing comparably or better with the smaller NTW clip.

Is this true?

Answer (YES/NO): NO